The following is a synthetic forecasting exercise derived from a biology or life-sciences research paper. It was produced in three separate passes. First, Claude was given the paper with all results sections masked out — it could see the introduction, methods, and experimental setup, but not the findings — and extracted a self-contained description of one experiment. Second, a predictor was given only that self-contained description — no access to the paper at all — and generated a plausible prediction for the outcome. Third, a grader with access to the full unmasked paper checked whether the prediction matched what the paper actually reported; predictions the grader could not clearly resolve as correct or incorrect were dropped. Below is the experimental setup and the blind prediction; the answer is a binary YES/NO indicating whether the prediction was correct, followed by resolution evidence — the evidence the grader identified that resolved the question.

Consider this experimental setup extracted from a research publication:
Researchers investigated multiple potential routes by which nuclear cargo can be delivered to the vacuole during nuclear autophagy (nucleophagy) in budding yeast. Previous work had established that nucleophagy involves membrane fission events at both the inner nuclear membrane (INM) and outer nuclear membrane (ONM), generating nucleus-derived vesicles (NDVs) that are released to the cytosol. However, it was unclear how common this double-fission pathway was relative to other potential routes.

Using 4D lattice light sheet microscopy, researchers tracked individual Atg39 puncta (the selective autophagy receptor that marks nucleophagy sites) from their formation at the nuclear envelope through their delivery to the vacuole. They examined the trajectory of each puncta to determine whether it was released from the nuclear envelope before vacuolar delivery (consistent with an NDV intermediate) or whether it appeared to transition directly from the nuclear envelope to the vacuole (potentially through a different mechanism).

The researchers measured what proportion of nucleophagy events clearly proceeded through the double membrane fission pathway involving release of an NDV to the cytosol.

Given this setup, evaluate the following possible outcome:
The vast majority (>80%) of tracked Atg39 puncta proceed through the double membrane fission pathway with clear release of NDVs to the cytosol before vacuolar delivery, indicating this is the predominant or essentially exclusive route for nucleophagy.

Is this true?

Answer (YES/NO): NO